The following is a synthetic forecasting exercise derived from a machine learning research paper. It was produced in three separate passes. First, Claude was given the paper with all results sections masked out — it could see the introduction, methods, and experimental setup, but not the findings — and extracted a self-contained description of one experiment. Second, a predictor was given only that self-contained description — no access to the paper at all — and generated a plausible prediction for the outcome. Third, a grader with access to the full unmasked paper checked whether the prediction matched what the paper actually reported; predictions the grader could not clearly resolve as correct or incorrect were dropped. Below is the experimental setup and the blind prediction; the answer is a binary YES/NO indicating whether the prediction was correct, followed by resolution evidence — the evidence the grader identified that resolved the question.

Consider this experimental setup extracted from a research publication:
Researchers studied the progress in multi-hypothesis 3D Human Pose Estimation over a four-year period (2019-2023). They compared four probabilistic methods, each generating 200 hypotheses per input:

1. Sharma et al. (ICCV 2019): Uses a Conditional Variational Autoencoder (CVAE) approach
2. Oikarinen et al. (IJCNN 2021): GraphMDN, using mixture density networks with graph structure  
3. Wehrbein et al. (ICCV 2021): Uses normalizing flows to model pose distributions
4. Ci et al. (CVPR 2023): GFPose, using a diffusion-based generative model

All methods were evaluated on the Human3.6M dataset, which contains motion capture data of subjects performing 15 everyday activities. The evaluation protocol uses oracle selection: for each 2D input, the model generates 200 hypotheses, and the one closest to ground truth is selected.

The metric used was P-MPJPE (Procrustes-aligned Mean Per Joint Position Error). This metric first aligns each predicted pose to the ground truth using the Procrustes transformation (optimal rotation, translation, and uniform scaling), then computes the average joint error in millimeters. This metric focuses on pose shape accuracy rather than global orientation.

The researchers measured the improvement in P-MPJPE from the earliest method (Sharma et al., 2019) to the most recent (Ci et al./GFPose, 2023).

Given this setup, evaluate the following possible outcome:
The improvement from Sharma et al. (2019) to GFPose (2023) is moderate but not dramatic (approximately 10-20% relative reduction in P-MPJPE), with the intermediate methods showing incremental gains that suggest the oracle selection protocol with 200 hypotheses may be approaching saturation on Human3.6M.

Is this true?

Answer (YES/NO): YES